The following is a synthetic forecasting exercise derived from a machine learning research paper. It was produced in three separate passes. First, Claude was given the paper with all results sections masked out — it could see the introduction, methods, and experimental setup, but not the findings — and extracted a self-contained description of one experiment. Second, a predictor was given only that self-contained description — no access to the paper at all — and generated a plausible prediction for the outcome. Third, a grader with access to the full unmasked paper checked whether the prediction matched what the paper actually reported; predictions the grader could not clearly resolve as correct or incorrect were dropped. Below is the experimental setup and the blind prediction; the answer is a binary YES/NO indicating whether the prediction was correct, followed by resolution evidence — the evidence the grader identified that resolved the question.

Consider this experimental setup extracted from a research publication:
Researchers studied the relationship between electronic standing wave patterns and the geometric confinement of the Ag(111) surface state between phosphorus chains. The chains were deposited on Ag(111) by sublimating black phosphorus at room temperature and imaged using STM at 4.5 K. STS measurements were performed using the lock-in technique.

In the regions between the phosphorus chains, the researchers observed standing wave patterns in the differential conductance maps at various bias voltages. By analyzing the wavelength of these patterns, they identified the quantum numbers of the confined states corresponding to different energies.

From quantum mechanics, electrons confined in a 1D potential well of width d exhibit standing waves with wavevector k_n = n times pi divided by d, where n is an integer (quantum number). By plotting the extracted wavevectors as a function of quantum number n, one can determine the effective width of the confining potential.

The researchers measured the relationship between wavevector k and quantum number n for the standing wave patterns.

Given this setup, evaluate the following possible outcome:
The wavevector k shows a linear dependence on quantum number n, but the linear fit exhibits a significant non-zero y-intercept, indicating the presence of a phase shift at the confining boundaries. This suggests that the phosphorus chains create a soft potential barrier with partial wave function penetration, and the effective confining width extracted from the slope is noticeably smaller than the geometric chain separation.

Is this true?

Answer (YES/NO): NO